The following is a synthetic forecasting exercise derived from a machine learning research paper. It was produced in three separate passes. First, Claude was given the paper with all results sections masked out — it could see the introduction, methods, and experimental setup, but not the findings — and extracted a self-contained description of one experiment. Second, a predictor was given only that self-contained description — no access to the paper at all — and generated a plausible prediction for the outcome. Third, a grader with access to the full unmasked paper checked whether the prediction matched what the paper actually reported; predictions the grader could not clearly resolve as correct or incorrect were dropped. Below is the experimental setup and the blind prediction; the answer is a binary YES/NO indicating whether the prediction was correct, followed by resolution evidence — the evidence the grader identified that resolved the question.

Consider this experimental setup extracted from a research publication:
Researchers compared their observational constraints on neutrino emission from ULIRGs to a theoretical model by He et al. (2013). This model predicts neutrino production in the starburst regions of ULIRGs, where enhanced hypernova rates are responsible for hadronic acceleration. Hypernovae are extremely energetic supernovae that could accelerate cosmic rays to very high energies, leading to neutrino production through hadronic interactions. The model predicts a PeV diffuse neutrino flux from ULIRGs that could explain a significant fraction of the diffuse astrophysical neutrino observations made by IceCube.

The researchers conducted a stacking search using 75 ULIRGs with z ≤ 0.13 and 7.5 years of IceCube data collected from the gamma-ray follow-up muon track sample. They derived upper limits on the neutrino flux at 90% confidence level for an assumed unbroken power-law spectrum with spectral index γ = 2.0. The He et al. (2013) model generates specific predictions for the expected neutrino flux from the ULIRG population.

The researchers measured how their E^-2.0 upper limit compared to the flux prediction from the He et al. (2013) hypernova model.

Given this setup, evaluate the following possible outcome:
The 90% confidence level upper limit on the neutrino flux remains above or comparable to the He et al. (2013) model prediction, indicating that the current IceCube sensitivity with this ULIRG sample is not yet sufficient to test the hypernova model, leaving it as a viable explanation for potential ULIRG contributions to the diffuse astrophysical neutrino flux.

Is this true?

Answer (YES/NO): NO